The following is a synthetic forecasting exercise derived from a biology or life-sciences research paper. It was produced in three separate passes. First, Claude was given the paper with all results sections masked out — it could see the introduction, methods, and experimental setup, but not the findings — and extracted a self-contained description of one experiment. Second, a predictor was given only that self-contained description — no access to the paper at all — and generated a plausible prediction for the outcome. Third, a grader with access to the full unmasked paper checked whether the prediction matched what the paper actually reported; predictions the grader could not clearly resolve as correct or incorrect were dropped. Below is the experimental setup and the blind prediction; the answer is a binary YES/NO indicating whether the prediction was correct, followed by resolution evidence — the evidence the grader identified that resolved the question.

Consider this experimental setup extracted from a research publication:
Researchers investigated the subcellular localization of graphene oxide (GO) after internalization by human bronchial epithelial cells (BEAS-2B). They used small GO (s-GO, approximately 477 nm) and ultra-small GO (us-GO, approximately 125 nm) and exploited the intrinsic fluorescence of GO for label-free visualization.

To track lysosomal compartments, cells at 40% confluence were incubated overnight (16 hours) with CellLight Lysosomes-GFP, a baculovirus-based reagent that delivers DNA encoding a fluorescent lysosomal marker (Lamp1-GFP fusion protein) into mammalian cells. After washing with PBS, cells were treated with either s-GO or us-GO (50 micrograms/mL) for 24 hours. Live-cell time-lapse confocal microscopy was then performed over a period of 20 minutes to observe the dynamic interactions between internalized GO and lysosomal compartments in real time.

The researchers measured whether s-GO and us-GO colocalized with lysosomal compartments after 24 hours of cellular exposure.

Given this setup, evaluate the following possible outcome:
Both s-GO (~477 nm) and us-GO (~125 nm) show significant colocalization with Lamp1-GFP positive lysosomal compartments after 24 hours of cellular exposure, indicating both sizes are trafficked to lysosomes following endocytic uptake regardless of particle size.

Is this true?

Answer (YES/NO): YES